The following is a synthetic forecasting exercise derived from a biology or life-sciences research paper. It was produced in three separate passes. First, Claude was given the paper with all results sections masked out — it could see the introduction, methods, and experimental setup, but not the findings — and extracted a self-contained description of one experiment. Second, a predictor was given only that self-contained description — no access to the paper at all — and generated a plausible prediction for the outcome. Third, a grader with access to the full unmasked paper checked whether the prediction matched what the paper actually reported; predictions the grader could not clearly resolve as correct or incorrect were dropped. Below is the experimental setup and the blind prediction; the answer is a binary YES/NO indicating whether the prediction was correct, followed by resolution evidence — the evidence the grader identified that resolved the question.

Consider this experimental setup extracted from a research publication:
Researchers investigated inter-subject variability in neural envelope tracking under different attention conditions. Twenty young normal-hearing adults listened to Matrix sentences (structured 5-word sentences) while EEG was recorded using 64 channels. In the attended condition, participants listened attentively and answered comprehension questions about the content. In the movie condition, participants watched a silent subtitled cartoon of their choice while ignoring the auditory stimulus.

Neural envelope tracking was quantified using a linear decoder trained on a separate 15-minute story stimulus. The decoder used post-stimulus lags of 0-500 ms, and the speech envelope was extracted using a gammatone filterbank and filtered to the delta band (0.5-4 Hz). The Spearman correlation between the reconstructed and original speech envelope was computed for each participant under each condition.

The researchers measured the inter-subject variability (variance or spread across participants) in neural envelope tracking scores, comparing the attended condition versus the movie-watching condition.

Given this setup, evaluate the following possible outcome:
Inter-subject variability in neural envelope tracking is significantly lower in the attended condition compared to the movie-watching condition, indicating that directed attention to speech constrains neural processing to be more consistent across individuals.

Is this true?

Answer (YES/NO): NO